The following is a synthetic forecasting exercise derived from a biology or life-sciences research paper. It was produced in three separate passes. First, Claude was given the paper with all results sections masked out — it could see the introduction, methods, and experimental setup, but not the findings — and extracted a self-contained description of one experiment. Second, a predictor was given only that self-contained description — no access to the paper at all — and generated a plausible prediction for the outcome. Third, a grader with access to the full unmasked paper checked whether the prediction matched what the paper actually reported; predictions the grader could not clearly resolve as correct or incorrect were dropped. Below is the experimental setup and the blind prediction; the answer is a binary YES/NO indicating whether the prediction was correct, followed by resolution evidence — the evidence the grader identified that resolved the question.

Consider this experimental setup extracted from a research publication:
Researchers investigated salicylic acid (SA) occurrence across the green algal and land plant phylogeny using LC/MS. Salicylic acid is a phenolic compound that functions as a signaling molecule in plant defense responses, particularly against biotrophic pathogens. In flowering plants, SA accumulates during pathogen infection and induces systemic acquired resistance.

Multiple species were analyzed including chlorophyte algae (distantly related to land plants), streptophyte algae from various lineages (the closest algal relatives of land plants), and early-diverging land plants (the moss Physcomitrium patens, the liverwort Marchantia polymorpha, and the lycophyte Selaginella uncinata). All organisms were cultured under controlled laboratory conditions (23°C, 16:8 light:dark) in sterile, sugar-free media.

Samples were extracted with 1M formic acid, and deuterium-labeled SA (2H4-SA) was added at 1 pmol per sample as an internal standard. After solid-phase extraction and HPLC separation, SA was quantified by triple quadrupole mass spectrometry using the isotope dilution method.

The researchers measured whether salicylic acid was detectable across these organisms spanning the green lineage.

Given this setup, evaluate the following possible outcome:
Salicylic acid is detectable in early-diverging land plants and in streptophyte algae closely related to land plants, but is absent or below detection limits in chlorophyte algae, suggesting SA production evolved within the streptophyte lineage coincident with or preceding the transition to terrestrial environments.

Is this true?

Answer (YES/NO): NO